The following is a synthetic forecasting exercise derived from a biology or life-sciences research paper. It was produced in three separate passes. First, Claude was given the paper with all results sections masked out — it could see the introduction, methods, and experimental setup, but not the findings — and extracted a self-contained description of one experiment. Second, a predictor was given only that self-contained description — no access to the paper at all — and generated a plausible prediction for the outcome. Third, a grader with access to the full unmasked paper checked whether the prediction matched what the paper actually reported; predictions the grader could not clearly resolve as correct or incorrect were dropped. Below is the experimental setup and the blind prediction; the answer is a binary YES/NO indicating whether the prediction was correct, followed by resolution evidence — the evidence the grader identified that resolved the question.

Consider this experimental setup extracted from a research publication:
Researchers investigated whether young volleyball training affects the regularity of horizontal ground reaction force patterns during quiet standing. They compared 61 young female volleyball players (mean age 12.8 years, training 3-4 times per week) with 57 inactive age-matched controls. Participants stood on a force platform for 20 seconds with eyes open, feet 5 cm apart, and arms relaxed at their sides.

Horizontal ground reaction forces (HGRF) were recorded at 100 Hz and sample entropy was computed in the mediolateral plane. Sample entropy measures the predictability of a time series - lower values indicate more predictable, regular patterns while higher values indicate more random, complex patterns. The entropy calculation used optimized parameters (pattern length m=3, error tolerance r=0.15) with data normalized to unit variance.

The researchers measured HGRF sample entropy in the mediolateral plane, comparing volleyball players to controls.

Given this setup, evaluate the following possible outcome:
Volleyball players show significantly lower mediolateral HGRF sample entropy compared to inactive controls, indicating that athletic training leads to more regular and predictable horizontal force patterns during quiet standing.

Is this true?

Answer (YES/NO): YES